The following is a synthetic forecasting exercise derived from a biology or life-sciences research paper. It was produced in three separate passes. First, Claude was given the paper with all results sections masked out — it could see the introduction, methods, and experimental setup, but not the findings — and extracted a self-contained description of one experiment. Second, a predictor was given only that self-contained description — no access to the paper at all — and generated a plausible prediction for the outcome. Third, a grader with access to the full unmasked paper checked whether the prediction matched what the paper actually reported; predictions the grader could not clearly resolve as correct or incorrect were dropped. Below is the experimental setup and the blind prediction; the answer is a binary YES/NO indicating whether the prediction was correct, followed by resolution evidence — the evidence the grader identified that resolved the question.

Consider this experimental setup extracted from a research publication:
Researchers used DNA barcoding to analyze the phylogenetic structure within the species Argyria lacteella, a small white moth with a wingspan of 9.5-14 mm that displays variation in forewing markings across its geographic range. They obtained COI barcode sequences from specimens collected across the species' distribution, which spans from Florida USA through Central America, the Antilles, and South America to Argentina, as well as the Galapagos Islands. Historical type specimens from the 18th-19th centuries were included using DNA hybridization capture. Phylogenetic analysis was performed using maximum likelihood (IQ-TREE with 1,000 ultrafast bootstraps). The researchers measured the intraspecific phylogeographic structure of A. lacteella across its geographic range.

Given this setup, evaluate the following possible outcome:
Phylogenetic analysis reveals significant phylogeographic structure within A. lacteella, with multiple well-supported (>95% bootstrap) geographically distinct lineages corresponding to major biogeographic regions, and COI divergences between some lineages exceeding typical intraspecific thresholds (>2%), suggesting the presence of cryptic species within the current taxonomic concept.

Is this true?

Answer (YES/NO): NO